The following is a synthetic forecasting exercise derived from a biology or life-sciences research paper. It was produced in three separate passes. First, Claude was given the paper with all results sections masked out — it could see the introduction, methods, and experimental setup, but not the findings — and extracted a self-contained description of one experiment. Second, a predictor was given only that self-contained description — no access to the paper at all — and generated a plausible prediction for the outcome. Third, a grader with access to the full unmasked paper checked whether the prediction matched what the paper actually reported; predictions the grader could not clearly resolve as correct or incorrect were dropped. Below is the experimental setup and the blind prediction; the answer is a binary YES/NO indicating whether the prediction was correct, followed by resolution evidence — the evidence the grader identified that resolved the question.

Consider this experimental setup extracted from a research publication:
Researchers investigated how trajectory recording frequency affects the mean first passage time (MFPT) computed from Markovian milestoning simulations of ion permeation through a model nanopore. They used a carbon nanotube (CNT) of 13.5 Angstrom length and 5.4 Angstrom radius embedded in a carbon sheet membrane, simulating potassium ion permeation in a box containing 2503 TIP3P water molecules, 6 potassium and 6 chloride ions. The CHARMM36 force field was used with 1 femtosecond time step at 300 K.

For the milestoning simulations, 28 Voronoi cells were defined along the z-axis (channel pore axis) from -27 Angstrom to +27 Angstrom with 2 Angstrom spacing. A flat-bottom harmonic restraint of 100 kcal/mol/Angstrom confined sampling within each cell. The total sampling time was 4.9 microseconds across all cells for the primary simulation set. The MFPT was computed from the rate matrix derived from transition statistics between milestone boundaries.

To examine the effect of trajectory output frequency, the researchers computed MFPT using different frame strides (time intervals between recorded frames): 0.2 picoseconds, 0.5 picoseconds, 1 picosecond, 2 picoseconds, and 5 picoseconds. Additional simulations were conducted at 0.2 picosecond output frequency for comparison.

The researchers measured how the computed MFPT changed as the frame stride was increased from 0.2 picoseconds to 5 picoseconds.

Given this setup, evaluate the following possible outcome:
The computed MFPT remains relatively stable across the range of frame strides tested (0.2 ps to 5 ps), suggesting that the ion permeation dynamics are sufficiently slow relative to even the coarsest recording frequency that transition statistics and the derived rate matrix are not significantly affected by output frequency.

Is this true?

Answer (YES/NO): NO